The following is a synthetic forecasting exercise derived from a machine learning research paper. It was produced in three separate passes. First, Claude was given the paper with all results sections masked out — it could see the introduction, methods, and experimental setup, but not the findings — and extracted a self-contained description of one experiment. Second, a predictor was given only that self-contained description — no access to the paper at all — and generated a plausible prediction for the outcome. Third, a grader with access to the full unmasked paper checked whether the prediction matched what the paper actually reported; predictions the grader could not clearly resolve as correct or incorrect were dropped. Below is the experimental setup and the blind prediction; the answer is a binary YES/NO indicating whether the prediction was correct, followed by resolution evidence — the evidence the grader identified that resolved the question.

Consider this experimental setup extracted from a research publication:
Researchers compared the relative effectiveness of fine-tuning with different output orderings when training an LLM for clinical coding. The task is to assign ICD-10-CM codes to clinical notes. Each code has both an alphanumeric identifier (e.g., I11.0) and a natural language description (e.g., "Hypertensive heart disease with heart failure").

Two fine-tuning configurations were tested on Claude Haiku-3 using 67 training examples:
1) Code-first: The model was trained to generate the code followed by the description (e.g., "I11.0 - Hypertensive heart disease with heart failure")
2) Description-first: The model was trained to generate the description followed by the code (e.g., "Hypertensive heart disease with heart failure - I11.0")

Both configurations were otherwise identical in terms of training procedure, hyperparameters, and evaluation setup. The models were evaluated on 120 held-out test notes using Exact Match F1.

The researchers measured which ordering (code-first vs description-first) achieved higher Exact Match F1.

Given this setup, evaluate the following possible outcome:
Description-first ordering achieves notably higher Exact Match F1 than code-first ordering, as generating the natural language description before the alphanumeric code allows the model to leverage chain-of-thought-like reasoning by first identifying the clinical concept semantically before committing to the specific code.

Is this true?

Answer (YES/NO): NO